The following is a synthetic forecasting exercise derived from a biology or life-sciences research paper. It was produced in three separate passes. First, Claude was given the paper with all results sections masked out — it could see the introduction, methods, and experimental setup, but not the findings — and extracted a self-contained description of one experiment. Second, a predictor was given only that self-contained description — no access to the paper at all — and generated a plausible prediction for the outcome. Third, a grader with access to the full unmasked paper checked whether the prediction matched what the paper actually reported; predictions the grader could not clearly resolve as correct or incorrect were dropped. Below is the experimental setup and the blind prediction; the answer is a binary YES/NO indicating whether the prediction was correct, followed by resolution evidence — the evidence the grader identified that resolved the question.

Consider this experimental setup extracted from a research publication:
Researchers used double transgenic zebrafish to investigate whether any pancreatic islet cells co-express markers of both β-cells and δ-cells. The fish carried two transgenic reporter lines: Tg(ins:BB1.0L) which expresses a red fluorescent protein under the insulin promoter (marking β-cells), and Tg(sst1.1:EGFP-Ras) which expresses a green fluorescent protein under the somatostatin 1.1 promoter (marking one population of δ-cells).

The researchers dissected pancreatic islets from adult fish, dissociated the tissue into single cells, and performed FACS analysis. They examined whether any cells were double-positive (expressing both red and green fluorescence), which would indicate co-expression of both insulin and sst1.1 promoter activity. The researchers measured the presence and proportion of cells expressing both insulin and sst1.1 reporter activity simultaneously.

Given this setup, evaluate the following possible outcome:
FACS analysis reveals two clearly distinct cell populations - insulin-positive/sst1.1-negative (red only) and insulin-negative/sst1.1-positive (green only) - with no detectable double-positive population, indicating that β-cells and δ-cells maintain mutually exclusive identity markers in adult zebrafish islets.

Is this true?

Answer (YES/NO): NO